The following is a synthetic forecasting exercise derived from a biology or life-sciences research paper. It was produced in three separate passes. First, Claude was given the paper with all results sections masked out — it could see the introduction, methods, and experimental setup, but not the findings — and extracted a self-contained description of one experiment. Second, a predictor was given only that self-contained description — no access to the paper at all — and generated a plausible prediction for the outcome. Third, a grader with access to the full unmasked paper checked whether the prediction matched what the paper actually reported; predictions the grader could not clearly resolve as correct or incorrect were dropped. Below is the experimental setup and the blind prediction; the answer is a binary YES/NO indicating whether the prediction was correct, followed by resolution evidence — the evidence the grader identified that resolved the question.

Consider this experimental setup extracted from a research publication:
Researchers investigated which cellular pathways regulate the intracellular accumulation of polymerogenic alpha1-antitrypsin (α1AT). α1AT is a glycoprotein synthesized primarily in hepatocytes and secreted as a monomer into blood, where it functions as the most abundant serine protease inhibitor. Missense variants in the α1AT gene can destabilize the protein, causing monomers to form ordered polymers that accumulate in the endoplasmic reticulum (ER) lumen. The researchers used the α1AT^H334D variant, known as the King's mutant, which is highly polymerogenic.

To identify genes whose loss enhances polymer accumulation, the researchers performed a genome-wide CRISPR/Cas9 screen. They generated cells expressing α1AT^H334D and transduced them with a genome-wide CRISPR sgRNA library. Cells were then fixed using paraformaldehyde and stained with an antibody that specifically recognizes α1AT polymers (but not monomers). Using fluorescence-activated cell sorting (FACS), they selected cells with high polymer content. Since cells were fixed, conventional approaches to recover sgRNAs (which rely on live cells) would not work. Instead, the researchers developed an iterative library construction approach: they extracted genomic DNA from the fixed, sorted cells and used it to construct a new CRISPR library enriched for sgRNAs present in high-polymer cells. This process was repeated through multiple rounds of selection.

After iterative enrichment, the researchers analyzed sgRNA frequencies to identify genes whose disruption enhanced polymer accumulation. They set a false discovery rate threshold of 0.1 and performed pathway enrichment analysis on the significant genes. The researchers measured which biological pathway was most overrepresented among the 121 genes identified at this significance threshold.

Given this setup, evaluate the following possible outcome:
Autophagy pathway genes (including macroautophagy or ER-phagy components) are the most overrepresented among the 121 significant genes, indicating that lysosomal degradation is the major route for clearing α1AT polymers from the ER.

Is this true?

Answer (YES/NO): NO